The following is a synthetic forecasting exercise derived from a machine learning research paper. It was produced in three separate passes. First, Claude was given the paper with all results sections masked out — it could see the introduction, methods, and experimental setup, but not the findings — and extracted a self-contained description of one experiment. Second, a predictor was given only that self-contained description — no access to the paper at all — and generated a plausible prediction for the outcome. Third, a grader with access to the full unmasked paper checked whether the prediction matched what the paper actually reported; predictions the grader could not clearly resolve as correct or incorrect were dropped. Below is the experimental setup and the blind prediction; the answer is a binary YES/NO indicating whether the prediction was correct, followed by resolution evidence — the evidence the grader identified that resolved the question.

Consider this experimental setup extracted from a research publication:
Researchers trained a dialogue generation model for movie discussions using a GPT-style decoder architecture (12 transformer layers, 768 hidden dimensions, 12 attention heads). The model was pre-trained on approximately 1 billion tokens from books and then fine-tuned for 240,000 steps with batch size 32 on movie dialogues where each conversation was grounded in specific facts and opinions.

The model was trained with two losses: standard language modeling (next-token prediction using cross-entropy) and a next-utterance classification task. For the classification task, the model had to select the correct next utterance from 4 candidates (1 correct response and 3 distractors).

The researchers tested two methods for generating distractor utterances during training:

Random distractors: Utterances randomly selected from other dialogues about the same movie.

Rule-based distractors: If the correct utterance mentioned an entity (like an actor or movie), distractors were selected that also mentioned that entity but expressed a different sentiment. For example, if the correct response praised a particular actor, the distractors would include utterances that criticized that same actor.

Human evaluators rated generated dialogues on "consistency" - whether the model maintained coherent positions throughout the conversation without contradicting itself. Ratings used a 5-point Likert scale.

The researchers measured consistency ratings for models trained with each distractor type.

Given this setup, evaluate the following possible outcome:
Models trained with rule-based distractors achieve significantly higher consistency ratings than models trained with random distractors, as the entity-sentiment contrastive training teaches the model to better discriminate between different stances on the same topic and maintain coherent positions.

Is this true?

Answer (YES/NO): NO